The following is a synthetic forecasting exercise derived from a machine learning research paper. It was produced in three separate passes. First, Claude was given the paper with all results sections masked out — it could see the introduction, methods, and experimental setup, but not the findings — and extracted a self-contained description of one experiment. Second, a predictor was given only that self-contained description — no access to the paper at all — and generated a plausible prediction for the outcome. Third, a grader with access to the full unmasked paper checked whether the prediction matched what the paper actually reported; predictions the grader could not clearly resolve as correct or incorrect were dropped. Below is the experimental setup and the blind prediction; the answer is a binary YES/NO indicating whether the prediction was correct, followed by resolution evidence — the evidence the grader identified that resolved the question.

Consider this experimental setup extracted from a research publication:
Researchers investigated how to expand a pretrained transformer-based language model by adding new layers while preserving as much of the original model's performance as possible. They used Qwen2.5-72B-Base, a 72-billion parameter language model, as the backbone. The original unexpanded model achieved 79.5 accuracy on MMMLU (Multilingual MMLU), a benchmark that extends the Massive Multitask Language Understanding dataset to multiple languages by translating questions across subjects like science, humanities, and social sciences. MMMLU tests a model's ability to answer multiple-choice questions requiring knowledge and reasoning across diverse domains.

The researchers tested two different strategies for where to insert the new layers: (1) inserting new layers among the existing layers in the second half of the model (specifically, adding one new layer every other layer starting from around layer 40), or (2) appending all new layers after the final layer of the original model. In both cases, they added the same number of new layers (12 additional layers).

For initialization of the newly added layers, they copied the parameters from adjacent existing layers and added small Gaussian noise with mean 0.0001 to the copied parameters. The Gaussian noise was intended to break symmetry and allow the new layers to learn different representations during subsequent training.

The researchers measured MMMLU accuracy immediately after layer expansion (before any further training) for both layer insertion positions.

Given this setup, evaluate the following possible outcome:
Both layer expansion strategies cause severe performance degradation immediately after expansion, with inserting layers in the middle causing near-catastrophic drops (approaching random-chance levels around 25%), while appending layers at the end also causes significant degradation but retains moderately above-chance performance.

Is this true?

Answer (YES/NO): NO